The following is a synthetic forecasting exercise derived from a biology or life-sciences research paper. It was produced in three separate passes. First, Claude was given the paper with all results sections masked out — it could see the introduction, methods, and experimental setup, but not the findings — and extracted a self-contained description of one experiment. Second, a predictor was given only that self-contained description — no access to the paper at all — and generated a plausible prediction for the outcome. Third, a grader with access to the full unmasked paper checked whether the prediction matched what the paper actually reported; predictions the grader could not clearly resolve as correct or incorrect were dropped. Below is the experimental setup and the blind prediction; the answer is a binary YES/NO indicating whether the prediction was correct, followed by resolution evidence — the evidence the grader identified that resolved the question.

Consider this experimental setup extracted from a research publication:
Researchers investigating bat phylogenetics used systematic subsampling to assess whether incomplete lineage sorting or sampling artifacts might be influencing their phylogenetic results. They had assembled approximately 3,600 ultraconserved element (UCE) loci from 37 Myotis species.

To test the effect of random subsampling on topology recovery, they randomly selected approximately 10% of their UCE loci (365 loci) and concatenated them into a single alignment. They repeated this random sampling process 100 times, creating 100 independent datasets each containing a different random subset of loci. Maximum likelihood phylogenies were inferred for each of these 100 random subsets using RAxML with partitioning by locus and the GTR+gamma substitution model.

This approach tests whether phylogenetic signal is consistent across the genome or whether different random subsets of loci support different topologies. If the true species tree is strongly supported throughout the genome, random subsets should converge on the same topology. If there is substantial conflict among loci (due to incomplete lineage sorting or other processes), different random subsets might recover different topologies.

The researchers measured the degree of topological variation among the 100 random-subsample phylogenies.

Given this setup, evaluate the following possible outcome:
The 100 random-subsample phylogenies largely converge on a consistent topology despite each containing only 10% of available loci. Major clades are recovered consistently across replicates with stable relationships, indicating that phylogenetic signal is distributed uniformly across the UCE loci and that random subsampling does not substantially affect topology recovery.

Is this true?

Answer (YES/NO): NO